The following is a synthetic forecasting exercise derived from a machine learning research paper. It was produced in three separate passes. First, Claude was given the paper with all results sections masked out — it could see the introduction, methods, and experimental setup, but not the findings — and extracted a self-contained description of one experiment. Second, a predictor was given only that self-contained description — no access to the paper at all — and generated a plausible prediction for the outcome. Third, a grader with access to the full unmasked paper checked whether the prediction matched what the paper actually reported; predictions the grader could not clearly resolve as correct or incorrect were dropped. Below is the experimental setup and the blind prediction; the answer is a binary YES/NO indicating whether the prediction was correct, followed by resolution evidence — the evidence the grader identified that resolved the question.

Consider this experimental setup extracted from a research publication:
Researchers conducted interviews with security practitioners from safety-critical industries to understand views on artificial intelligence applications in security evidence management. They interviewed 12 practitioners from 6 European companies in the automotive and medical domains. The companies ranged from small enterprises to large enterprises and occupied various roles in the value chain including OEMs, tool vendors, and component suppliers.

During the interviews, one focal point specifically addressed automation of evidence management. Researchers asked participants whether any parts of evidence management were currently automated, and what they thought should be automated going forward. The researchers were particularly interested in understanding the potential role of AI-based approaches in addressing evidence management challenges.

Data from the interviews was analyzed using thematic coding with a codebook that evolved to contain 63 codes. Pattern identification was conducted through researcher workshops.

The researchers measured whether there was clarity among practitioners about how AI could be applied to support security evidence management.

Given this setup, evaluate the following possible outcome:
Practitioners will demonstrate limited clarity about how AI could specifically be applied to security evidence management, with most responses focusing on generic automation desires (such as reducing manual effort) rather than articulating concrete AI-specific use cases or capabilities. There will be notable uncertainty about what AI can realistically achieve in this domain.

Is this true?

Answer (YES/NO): YES